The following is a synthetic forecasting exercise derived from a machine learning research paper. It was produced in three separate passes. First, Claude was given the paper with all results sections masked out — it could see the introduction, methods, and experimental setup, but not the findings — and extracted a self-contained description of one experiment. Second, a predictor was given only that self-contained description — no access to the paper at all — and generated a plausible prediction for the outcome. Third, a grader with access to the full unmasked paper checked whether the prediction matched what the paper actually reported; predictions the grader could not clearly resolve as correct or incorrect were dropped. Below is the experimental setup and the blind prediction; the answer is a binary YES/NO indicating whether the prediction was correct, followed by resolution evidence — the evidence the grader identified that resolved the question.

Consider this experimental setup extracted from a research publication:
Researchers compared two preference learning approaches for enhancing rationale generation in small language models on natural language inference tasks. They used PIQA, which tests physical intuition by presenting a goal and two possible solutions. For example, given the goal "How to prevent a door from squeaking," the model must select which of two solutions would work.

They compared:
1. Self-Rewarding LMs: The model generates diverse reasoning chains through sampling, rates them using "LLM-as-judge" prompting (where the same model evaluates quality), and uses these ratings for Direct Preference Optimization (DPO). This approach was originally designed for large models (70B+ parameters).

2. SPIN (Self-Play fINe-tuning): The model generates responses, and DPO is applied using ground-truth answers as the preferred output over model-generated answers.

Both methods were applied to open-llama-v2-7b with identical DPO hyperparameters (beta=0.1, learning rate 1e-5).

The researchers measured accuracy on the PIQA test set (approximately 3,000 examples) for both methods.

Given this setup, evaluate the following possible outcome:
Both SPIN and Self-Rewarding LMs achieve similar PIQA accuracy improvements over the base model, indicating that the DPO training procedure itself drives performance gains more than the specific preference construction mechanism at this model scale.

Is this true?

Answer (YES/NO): NO